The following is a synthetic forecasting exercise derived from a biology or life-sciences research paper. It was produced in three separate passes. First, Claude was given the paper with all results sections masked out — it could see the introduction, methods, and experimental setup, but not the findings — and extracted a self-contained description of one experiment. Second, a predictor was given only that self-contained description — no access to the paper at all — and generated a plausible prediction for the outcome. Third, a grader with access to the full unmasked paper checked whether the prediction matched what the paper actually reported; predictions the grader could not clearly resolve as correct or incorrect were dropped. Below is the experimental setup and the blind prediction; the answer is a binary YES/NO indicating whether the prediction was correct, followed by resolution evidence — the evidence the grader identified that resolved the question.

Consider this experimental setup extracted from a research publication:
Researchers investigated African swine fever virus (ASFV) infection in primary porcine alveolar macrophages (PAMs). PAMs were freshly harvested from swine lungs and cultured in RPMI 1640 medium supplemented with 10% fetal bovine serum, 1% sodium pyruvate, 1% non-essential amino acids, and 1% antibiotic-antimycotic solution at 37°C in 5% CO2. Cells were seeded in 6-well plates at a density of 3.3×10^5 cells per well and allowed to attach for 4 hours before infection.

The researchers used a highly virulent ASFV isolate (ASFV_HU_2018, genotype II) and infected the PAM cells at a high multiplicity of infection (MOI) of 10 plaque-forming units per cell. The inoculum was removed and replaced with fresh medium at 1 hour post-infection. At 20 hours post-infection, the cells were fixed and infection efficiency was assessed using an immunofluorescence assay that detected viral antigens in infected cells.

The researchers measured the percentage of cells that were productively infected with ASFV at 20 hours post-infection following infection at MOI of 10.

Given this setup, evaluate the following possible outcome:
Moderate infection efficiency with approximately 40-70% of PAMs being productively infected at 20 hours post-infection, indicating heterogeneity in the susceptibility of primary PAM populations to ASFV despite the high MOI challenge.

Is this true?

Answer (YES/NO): NO